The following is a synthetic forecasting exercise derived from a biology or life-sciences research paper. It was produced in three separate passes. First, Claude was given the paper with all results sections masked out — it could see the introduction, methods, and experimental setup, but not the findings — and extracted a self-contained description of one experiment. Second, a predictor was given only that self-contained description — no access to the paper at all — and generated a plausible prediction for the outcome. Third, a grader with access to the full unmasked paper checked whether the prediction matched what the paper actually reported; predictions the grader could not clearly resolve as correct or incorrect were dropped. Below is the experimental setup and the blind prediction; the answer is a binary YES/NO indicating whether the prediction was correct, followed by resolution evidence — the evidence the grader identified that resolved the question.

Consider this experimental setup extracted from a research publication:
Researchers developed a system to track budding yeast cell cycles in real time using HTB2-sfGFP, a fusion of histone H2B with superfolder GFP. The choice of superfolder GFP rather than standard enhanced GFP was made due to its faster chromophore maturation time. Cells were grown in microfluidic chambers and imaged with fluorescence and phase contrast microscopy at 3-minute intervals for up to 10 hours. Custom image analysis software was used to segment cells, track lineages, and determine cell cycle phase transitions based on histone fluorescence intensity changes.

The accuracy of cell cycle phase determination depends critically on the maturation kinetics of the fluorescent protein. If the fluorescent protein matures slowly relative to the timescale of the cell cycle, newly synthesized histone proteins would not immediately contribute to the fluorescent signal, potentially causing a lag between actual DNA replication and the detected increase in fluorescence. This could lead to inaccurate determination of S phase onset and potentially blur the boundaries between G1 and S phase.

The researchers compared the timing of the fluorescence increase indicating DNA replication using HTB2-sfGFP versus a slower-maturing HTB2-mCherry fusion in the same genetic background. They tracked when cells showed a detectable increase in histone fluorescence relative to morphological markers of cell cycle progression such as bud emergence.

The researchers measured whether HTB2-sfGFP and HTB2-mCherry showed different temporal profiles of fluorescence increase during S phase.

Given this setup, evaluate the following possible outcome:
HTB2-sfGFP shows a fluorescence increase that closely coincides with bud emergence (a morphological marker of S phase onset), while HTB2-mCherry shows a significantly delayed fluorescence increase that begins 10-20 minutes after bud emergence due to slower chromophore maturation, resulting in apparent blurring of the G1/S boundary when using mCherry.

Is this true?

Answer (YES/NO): NO